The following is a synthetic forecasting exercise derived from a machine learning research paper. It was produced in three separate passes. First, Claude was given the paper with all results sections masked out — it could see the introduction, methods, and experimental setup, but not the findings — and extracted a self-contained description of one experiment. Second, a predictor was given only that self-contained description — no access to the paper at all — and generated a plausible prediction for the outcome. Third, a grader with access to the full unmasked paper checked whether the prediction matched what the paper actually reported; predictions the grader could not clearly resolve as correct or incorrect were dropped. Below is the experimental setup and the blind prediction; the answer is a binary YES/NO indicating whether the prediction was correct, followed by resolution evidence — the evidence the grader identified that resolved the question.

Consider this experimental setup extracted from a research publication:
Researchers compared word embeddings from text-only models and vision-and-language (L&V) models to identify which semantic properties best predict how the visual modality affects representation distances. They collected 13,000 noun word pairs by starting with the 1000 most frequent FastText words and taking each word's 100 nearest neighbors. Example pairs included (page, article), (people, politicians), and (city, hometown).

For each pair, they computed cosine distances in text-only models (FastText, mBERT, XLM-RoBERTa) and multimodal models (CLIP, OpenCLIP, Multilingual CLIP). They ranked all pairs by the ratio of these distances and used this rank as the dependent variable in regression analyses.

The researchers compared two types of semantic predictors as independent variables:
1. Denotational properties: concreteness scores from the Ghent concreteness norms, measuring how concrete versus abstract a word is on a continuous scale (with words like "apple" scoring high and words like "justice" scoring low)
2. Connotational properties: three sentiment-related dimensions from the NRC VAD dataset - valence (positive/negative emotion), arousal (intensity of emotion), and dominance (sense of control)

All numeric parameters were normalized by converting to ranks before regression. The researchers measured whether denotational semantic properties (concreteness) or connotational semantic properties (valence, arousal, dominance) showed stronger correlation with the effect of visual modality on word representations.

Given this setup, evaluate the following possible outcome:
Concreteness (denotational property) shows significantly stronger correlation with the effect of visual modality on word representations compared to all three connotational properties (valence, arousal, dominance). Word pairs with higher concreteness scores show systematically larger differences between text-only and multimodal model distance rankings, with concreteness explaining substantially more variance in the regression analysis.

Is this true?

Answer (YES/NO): YES